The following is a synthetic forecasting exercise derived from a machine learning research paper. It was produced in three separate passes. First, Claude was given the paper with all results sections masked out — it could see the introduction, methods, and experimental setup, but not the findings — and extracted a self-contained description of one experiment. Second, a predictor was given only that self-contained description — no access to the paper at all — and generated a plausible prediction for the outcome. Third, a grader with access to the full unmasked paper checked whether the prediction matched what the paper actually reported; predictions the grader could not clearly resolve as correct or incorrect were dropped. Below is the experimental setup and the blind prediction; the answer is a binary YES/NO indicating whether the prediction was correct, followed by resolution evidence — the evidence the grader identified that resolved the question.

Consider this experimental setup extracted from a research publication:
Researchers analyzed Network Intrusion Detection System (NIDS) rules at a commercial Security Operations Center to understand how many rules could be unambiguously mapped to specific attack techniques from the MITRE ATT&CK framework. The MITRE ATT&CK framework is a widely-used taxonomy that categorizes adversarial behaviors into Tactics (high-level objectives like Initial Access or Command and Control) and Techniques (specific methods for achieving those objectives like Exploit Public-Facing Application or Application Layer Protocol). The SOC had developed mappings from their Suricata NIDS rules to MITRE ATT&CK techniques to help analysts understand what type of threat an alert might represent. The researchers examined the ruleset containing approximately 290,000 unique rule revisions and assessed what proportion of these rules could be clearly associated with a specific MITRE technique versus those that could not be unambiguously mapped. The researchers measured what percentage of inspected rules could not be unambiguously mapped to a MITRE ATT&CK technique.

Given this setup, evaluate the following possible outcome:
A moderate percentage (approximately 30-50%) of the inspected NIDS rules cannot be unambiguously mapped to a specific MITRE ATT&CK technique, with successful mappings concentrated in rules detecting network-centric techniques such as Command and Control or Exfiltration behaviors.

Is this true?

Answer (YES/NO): NO